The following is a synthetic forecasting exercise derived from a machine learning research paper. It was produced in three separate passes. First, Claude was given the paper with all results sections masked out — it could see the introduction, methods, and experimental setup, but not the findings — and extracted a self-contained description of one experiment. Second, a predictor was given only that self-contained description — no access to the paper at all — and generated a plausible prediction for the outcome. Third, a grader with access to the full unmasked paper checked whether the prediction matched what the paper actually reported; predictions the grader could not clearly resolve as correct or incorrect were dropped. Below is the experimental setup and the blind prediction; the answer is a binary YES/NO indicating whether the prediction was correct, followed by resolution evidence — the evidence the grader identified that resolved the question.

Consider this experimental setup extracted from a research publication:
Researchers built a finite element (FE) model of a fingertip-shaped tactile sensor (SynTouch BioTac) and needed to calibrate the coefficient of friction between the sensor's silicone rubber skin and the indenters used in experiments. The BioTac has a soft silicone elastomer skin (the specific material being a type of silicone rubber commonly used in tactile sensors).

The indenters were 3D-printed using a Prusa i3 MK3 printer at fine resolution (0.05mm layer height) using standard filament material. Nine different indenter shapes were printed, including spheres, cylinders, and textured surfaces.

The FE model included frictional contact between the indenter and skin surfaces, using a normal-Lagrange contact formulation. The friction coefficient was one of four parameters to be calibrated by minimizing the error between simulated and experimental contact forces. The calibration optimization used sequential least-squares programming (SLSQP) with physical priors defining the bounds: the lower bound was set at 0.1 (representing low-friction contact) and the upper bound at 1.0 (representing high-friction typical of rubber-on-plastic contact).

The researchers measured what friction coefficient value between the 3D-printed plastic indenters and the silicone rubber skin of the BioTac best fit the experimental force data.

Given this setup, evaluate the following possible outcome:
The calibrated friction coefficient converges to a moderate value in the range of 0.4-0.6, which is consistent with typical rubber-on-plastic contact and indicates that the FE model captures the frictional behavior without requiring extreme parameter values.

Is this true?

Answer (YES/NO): NO